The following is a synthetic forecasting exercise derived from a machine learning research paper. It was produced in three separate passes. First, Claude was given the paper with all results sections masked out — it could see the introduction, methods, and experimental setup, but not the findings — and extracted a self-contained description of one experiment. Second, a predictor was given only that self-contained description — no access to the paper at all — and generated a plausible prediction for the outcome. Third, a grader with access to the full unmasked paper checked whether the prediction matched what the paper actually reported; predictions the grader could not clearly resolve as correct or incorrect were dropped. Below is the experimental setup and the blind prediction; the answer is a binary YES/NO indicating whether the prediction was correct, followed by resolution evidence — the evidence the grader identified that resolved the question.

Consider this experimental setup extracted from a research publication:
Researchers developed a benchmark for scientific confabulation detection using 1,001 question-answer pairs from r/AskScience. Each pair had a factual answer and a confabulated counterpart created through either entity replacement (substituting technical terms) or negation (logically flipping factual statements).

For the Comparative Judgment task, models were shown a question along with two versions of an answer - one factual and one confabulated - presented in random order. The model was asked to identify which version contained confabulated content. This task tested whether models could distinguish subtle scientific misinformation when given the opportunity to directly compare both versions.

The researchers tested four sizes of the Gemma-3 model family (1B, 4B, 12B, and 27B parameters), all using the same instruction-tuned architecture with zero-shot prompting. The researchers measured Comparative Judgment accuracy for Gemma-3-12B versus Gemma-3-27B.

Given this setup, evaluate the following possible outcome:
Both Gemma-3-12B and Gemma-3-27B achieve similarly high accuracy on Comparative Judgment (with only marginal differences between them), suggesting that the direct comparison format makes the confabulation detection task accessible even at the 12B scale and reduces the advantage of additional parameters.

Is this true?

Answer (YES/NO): NO